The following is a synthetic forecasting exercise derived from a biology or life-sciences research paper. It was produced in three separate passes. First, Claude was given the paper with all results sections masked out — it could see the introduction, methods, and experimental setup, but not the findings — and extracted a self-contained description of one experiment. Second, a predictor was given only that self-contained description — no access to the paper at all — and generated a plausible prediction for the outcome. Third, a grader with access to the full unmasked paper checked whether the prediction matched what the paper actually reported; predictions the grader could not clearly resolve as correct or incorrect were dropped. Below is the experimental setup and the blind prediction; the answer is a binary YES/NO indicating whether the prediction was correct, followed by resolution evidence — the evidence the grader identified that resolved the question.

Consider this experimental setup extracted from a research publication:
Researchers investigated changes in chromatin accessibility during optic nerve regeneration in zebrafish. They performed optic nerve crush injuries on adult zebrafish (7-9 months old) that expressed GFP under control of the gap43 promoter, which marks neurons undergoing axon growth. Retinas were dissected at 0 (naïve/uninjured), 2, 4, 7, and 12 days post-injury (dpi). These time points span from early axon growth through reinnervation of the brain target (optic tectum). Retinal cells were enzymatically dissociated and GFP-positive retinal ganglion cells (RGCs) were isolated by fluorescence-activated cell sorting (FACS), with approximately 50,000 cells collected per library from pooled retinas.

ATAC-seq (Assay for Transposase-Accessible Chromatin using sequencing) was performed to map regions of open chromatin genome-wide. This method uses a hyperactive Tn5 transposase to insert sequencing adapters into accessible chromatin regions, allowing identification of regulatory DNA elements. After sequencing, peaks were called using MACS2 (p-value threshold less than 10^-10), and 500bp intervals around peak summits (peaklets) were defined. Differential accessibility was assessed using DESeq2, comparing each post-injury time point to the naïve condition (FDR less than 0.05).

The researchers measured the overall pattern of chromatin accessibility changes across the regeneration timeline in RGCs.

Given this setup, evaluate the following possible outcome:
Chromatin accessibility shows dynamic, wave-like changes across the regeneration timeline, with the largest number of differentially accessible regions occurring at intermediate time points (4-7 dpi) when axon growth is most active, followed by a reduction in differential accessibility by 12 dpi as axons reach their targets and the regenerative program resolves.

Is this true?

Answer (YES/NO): NO